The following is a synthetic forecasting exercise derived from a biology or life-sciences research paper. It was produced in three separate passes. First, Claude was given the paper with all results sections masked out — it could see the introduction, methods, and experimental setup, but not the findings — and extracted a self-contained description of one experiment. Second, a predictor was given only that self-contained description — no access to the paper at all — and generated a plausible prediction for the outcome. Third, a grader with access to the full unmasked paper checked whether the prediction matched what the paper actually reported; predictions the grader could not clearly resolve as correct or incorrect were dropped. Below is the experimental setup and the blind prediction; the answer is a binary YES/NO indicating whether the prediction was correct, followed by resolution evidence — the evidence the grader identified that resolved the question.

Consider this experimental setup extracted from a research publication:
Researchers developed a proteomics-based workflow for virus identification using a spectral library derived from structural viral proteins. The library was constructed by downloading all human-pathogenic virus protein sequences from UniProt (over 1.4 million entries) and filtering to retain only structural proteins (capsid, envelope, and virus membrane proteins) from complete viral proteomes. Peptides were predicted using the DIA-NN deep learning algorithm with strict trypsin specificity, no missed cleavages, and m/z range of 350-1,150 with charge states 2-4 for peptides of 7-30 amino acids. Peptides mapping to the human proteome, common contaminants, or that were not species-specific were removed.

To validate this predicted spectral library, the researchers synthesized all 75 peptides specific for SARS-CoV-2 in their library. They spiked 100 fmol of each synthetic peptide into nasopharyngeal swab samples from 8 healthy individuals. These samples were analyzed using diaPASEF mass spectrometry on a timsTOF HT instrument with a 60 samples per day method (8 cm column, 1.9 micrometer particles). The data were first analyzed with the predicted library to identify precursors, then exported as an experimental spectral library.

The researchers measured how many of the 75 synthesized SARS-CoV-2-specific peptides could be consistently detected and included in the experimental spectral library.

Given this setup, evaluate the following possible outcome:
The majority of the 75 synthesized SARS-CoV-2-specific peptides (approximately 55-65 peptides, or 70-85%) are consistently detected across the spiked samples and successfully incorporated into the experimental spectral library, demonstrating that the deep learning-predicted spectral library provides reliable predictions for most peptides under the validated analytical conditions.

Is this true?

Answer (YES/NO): NO